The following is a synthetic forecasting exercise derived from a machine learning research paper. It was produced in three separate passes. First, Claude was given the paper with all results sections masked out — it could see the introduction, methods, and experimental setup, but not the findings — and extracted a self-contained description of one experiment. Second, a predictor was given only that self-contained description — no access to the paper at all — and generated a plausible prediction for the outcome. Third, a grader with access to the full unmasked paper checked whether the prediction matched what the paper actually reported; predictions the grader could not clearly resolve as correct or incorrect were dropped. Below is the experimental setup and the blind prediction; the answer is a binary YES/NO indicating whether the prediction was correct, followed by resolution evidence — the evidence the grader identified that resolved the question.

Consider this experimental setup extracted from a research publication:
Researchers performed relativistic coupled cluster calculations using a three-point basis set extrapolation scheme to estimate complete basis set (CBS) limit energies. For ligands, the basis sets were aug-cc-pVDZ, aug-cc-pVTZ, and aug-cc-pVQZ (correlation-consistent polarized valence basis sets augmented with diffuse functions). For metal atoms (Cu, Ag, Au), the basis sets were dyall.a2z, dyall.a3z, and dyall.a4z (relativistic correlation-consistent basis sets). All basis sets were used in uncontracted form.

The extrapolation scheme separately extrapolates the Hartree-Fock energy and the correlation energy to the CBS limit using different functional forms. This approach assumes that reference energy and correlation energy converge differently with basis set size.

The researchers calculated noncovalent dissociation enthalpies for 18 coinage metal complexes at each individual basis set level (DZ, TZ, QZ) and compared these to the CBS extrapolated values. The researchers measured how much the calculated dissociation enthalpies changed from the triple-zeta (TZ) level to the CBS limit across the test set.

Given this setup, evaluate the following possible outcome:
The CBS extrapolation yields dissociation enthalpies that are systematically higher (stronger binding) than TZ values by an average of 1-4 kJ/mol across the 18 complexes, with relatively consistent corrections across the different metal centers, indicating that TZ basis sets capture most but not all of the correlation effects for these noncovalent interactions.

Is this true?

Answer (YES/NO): NO